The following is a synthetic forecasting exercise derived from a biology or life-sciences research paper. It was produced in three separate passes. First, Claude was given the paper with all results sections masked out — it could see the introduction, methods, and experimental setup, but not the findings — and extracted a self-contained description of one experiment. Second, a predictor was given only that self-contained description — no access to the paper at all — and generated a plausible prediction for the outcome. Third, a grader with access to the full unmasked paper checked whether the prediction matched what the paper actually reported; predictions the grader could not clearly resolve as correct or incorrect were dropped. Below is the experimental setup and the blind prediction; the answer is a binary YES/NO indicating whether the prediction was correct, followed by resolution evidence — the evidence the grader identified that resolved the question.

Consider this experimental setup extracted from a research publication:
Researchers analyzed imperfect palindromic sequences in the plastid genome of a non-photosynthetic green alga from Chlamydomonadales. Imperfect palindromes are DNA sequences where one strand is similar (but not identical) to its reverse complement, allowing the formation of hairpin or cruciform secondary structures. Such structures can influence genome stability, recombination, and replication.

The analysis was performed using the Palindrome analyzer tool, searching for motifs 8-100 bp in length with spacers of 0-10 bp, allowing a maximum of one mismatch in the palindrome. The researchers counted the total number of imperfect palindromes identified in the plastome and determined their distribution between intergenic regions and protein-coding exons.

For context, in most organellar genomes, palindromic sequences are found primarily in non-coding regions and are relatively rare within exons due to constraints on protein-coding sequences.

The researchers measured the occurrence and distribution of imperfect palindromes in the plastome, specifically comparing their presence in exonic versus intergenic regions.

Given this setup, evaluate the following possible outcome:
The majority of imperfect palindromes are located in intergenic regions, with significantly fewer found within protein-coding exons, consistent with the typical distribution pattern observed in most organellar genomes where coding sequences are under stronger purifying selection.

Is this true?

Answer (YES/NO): NO